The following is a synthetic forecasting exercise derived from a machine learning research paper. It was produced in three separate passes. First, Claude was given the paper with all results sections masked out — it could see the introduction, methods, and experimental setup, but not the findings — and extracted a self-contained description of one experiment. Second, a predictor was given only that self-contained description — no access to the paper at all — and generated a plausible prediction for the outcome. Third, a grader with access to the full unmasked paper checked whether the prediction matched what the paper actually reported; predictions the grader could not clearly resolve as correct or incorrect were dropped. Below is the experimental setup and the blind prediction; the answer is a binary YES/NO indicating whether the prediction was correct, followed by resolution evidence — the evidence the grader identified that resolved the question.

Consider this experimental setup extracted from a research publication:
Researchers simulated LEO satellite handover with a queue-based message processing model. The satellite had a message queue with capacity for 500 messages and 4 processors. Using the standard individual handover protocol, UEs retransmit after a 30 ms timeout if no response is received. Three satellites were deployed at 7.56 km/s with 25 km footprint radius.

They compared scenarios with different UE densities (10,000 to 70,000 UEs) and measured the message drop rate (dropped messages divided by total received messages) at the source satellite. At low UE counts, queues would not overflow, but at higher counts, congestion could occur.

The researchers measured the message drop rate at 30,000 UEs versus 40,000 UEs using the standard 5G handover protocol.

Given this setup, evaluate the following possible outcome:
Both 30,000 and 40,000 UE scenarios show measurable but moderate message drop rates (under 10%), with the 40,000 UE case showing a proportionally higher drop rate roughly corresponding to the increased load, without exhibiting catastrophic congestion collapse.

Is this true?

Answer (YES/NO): NO